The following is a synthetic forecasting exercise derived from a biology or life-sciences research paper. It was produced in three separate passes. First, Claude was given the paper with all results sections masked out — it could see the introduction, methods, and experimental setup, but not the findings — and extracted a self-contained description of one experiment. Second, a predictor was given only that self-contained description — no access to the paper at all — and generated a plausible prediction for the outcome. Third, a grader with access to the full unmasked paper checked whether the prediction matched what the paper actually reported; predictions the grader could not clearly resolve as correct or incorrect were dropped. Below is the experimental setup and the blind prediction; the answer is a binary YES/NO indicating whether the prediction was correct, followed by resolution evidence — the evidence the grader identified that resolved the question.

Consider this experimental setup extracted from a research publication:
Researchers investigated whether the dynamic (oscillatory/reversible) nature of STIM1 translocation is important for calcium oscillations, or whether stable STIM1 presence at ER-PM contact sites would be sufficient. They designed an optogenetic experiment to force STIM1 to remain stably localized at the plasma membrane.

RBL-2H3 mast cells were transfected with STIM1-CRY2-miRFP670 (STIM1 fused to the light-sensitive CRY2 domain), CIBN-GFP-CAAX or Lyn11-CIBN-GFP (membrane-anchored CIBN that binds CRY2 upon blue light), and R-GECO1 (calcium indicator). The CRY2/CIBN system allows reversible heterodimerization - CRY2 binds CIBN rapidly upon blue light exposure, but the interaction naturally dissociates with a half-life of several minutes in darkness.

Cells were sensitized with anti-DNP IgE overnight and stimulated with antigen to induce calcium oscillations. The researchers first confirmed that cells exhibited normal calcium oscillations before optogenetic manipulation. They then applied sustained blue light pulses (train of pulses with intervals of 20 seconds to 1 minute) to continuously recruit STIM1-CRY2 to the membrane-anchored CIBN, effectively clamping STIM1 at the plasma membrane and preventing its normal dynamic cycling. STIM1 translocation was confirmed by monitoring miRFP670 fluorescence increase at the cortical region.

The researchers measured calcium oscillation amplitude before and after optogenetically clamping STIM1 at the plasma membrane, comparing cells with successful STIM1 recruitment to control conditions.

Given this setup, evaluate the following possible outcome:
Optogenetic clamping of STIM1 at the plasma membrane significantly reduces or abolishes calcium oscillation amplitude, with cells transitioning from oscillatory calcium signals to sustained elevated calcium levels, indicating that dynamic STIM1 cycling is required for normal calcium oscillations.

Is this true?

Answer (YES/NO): NO